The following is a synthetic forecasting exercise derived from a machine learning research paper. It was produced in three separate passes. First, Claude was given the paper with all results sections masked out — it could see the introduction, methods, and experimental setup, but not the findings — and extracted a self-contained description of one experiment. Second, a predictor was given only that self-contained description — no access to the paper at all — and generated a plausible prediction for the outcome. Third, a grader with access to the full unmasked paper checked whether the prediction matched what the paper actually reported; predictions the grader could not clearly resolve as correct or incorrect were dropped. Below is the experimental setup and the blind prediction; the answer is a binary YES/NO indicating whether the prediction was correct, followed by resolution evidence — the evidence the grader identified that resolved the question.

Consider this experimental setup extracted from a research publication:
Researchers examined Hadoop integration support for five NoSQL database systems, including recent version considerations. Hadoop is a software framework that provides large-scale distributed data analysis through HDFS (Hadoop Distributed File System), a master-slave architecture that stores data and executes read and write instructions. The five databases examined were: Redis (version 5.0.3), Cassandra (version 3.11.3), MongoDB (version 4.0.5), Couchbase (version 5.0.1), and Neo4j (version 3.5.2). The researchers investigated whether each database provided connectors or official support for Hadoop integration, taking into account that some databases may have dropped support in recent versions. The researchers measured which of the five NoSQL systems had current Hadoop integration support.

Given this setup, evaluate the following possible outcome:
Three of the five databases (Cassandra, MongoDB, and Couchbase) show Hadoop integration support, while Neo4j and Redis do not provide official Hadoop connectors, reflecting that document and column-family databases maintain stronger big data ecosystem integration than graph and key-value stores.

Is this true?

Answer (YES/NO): NO